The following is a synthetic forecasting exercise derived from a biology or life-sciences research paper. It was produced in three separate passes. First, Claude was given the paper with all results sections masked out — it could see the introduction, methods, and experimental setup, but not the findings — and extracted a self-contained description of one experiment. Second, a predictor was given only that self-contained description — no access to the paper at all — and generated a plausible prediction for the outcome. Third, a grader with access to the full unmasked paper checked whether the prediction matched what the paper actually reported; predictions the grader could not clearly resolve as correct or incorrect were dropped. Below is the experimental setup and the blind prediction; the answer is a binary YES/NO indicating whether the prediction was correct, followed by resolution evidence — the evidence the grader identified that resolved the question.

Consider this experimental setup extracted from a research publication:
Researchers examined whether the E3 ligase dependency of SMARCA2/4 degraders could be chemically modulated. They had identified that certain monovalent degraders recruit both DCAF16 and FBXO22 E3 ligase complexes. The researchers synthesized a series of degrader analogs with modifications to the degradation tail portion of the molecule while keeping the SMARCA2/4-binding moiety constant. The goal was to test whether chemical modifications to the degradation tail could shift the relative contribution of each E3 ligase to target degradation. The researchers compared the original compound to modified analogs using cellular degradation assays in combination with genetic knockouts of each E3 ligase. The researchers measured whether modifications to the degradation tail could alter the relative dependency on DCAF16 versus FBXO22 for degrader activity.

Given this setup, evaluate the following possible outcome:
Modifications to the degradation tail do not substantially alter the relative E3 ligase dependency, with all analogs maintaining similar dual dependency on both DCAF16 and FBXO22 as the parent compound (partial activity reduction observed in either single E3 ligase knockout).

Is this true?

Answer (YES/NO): NO